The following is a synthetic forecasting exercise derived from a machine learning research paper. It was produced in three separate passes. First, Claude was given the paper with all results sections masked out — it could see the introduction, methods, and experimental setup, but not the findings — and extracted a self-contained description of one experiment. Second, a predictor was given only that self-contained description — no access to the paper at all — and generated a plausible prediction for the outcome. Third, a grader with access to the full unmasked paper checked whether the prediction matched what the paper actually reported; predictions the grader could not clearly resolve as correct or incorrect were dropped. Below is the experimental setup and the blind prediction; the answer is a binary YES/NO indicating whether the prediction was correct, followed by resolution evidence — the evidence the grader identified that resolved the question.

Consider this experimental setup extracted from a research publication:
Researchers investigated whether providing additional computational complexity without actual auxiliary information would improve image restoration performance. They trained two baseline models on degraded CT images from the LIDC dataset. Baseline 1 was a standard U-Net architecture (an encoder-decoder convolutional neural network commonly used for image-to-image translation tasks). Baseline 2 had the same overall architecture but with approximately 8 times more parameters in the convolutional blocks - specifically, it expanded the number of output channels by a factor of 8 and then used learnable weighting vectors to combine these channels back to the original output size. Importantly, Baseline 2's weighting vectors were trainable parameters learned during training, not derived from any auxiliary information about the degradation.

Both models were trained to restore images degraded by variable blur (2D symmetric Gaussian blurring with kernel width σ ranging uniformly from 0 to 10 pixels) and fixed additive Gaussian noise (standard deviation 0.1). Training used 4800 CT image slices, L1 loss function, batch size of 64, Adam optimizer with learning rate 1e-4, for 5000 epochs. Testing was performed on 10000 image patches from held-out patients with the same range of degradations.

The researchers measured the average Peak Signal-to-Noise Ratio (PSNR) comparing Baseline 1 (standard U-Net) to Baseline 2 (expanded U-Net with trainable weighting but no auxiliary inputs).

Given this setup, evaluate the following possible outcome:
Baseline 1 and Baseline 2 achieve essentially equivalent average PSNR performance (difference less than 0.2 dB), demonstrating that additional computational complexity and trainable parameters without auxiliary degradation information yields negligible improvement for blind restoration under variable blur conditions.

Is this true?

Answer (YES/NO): YES